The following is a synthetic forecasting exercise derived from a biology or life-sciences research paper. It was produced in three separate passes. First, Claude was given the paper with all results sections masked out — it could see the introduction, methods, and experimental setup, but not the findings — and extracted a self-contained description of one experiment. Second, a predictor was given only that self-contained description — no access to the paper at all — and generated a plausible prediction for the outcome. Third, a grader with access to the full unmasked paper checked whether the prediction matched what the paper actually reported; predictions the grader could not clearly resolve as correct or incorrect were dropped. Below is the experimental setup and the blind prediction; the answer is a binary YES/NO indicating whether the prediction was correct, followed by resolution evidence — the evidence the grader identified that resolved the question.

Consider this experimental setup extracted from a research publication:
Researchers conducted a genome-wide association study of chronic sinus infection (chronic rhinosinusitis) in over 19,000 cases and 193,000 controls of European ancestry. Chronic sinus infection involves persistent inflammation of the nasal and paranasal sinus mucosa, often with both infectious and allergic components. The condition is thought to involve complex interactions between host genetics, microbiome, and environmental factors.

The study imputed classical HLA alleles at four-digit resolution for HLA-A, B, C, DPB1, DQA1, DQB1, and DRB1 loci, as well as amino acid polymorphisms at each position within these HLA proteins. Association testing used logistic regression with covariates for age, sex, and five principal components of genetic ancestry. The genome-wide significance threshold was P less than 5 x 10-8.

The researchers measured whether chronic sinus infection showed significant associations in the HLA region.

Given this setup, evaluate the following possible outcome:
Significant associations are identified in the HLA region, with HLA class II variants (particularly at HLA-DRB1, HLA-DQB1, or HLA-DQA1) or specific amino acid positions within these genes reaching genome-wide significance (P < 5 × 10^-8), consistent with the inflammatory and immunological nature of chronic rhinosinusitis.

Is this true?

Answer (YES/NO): NO